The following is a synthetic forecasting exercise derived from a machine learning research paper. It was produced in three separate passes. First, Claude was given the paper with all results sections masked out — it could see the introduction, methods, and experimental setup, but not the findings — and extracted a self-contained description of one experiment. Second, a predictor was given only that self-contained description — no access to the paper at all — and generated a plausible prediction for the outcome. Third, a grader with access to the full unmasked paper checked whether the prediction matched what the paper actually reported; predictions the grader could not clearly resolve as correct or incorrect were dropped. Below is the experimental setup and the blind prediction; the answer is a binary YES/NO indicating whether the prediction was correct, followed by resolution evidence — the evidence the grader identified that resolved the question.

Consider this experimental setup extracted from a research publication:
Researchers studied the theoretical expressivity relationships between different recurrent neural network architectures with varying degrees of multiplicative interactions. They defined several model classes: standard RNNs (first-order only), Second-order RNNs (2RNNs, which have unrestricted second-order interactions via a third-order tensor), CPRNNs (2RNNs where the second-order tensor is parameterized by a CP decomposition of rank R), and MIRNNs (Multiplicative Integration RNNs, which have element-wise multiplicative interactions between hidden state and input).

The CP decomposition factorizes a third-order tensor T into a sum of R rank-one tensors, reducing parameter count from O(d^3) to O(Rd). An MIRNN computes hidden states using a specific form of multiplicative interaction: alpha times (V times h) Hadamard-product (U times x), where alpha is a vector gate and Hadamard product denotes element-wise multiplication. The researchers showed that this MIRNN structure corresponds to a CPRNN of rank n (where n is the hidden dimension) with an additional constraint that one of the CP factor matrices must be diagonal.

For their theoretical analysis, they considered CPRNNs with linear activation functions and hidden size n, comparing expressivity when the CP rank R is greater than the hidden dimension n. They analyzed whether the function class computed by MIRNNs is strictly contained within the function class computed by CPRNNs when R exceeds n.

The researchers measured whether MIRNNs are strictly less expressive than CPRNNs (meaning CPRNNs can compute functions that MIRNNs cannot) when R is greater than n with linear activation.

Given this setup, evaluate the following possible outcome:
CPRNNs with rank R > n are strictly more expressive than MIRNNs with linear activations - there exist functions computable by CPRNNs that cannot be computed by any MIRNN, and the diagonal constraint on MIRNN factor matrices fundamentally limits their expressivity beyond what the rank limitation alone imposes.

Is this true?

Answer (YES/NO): YES